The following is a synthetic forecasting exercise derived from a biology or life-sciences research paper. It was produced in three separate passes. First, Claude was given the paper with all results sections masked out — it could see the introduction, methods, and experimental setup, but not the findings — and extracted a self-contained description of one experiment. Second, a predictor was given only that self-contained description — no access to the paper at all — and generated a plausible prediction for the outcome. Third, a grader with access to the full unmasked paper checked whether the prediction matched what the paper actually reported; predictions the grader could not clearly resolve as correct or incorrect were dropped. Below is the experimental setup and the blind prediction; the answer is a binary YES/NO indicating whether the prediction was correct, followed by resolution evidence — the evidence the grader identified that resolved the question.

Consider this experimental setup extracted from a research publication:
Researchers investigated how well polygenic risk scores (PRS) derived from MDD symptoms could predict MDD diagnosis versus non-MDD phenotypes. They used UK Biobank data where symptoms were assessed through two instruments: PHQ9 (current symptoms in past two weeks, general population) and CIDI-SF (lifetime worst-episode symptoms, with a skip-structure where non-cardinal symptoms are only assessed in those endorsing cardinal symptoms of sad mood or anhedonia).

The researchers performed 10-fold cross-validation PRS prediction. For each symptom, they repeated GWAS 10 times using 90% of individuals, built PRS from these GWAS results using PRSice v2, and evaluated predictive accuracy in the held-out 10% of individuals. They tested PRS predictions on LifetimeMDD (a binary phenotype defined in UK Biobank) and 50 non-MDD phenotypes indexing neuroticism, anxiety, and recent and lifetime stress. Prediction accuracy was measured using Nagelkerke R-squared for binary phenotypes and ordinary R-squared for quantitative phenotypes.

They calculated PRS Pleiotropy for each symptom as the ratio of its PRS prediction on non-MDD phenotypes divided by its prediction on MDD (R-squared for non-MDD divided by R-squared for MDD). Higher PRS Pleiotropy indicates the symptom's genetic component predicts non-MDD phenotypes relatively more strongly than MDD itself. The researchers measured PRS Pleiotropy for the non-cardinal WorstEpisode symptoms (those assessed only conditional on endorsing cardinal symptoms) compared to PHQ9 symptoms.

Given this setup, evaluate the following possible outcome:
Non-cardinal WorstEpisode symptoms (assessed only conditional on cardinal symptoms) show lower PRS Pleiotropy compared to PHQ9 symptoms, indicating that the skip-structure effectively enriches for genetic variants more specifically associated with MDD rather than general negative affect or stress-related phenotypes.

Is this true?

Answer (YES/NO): NO